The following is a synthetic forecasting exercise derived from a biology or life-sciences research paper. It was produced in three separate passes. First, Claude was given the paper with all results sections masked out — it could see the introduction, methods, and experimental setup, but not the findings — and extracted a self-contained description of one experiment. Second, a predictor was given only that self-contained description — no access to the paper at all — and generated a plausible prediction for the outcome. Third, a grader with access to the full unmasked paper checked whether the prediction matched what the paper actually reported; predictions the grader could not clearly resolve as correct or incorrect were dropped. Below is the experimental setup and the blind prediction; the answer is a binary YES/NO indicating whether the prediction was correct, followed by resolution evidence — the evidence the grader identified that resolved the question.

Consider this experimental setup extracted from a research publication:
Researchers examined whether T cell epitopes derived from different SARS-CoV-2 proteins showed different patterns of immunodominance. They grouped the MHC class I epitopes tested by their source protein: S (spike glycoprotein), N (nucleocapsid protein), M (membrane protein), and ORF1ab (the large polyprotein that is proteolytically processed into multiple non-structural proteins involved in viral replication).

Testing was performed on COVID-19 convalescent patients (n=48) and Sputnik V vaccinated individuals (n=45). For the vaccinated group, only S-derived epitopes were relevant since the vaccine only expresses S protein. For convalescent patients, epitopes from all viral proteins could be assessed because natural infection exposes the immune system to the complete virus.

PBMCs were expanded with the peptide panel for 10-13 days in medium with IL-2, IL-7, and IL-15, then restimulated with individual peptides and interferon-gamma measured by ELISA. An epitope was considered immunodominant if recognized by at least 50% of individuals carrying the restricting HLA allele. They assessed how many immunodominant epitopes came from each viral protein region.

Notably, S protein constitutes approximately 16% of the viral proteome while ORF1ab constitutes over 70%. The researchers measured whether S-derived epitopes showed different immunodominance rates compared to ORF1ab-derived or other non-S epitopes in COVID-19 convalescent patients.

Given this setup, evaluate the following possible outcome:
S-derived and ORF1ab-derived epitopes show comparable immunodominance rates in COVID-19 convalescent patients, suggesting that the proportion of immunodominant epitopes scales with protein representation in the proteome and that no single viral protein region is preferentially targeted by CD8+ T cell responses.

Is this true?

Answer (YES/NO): NO